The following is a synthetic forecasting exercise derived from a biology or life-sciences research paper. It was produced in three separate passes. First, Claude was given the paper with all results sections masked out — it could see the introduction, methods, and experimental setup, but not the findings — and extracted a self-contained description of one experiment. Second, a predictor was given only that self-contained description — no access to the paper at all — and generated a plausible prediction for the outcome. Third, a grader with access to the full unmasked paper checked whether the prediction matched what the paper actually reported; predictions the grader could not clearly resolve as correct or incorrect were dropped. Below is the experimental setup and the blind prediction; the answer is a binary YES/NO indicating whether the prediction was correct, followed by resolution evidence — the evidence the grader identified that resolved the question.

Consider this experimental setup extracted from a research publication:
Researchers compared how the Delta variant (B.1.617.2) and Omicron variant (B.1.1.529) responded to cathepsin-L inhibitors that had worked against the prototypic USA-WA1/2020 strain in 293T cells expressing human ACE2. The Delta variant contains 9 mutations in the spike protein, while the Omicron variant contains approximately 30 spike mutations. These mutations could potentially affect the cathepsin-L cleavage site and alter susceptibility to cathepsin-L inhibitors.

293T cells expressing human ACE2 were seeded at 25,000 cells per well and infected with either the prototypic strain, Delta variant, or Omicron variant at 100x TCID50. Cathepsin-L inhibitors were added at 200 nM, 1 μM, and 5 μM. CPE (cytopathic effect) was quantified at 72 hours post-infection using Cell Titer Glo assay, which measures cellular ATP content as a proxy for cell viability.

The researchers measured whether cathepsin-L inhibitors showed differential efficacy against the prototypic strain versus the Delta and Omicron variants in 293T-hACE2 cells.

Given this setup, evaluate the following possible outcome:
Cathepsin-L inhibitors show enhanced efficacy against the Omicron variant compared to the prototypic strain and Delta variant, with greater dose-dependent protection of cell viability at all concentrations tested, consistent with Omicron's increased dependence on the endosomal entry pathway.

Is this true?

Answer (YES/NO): NO